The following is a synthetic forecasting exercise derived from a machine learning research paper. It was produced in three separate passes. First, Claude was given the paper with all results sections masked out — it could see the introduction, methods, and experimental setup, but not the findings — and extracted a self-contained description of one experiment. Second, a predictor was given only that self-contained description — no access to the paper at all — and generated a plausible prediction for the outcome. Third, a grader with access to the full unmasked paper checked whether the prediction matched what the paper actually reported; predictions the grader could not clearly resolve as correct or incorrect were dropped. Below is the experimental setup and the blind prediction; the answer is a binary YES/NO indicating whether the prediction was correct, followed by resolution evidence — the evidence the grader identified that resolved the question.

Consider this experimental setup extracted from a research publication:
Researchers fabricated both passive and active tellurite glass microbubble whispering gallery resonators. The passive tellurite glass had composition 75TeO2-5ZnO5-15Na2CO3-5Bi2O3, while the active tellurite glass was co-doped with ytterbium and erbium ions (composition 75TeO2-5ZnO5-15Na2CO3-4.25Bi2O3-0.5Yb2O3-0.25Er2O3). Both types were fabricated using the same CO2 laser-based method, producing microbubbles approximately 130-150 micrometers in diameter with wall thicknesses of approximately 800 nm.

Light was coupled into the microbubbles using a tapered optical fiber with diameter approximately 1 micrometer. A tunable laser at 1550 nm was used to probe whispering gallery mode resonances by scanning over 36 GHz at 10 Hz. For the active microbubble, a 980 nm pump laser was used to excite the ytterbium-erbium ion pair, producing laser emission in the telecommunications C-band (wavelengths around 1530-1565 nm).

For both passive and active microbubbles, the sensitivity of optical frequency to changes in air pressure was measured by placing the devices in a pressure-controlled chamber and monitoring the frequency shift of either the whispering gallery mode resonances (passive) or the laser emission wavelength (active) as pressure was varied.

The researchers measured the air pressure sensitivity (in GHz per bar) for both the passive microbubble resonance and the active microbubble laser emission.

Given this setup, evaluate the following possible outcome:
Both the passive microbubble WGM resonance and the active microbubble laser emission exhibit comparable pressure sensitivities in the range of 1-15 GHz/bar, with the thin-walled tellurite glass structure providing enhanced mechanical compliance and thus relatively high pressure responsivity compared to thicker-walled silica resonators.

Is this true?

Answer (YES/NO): NO